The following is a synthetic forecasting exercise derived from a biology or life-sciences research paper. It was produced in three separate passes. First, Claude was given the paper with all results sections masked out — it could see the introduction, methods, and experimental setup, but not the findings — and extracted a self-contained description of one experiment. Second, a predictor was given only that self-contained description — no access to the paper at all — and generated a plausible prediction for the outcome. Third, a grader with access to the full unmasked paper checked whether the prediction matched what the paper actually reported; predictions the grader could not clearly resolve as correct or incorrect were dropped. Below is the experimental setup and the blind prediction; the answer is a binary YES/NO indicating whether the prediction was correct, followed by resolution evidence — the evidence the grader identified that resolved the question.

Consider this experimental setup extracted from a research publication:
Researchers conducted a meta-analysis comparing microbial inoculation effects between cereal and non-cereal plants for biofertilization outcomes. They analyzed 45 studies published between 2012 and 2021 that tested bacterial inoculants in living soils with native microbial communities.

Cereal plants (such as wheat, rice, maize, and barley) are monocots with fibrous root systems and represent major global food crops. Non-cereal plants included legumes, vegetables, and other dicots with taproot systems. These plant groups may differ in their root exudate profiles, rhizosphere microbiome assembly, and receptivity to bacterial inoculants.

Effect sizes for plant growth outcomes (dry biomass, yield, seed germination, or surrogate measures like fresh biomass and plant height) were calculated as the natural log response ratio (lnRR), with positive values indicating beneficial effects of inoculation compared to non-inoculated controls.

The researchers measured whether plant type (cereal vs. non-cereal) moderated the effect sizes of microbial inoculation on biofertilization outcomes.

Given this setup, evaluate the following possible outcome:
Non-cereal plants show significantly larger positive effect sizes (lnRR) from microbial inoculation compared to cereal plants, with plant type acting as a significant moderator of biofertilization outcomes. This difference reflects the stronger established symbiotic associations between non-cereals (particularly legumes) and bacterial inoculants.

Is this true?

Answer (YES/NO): YES